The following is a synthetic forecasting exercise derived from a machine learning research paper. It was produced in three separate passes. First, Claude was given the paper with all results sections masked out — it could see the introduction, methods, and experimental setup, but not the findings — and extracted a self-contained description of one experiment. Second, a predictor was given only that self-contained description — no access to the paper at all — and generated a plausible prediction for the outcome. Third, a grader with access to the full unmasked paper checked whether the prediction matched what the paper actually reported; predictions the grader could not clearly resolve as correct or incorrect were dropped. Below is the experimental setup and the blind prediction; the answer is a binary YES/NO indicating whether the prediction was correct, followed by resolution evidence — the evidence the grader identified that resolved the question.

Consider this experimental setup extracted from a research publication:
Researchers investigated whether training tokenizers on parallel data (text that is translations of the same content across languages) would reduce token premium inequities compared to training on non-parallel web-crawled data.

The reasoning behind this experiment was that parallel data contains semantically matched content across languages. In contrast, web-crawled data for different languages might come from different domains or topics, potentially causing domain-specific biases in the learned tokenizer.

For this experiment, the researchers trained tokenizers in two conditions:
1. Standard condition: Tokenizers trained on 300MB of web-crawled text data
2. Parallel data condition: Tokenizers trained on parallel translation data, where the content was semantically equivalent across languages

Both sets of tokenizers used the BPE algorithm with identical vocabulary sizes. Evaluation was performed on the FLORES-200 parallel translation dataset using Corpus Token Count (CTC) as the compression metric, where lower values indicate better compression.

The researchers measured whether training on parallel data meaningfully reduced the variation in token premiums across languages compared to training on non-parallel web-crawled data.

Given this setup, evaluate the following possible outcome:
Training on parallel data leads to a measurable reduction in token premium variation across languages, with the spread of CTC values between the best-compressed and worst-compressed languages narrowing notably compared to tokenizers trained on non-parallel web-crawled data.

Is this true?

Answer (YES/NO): NO